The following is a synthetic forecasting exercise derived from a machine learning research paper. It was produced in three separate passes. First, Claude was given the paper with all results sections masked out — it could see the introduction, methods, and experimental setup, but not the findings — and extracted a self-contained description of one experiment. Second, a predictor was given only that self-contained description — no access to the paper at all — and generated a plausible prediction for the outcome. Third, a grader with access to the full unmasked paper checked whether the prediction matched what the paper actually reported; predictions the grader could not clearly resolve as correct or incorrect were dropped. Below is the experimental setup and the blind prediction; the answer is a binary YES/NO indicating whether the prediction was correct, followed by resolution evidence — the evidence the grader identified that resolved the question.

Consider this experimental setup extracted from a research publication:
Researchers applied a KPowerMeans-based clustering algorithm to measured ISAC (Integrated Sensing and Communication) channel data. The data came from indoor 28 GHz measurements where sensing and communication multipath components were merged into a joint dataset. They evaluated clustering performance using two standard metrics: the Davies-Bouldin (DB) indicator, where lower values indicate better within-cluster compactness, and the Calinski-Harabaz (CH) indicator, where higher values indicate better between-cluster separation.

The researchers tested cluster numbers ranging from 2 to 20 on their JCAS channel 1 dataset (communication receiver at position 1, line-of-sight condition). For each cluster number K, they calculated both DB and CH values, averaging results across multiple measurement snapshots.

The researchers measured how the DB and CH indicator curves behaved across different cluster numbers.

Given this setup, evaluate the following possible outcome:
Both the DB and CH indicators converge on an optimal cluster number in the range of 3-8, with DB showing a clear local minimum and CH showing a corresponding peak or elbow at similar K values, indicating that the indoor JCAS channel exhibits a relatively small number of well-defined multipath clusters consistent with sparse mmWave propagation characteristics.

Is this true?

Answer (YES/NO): NO